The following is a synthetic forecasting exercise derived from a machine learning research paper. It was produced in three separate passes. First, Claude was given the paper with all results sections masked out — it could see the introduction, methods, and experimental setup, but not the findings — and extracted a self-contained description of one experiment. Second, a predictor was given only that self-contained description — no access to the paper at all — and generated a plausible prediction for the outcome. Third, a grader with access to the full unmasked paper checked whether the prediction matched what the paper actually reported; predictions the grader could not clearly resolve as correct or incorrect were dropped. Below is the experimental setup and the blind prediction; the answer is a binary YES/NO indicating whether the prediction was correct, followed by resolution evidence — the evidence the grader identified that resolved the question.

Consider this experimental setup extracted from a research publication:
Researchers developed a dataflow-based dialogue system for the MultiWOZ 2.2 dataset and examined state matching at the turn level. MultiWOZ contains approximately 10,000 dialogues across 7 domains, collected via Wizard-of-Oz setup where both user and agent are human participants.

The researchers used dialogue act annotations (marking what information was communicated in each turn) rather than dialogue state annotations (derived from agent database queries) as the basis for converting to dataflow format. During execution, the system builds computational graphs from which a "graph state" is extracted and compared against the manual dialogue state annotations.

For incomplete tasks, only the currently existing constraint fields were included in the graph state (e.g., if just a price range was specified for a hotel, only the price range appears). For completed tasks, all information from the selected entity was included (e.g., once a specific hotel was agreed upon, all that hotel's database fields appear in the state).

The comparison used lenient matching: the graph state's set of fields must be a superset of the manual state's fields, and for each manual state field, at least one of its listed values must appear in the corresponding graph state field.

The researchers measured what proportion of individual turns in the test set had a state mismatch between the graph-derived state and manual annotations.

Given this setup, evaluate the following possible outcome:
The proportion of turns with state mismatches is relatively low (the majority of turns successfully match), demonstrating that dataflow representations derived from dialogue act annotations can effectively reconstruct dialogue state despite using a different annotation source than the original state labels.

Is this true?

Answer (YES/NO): YES